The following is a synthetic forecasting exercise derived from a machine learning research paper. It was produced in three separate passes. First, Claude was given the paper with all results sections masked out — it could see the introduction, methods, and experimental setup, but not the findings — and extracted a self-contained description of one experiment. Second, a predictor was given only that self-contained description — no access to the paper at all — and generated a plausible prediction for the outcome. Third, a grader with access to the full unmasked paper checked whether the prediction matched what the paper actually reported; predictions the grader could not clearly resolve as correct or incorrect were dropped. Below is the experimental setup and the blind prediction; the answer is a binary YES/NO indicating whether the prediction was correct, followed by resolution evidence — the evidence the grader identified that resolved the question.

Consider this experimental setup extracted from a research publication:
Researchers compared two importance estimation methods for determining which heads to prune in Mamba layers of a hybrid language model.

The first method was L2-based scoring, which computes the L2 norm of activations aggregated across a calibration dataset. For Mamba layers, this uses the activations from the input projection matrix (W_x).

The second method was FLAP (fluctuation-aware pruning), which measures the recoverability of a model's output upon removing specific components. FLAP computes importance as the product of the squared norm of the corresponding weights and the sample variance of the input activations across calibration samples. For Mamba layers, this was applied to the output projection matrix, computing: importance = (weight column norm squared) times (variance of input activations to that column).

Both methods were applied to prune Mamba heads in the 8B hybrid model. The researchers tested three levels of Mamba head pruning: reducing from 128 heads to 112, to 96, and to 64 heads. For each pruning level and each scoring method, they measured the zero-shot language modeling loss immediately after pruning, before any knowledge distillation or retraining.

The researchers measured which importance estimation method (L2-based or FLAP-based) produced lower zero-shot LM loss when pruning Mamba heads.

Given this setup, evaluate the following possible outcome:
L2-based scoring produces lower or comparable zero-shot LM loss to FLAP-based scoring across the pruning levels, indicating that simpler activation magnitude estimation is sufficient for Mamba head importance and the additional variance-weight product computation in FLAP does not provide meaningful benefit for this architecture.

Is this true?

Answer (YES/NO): YES